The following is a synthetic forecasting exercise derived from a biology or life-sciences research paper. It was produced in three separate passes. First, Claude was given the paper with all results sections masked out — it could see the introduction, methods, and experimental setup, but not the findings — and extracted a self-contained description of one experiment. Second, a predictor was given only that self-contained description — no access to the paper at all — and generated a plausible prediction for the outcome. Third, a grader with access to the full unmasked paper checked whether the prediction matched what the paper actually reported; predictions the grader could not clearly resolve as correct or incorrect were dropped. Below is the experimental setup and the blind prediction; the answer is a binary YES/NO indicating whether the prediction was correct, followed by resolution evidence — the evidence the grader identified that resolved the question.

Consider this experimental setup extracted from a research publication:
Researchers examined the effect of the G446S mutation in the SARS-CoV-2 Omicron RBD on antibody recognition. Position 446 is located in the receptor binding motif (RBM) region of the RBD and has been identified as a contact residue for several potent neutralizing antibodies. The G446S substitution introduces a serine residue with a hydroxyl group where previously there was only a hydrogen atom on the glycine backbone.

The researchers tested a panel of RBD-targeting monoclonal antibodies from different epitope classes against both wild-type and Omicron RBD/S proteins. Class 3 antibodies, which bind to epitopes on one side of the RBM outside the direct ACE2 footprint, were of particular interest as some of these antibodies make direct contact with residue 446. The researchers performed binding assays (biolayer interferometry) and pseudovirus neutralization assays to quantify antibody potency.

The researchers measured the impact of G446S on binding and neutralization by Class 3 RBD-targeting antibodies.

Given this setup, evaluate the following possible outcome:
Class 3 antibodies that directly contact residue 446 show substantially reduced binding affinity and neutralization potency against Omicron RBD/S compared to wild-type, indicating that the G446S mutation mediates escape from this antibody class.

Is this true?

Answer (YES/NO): YES